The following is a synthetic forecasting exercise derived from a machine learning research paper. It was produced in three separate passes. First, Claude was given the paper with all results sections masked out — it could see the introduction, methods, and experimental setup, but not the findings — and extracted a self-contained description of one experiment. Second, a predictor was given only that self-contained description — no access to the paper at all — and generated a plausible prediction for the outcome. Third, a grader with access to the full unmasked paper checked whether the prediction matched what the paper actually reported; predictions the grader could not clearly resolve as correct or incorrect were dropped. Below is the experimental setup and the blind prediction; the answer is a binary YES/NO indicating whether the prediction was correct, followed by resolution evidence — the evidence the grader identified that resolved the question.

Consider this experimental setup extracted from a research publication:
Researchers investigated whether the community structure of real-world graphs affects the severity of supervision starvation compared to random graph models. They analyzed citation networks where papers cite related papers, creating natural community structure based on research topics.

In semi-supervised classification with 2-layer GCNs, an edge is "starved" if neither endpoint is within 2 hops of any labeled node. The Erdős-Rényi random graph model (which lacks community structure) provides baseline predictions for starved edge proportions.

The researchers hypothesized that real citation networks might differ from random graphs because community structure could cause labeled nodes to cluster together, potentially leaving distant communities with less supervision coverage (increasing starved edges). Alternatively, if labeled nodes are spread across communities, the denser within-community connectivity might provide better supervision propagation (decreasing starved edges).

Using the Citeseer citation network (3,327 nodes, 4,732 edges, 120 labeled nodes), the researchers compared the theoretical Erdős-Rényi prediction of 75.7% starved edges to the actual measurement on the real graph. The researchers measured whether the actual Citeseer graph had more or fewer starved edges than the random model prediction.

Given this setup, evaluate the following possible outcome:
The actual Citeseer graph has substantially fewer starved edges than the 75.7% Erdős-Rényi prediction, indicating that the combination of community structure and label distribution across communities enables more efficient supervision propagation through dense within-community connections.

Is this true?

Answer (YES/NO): YES